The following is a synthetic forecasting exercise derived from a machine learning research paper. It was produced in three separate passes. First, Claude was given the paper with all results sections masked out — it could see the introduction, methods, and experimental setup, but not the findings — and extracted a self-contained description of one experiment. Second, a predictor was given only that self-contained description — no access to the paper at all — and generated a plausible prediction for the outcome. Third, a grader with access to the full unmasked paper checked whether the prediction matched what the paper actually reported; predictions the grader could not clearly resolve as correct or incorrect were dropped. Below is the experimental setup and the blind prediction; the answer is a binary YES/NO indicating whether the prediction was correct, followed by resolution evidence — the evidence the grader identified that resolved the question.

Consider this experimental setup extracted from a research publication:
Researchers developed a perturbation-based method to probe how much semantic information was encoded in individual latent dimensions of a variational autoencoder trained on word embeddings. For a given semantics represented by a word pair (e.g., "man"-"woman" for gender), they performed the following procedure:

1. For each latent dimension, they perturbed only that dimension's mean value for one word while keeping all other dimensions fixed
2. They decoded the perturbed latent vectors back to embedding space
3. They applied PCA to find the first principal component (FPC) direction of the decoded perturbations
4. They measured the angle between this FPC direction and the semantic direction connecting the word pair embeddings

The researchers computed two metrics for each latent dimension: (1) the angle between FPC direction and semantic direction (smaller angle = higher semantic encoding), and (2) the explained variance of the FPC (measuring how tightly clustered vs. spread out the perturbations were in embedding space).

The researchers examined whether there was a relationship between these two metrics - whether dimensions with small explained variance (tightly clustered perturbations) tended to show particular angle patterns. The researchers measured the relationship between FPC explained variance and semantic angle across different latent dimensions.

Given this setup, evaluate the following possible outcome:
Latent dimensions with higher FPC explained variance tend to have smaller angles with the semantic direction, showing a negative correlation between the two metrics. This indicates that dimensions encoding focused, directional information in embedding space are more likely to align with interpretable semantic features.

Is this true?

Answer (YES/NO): NO